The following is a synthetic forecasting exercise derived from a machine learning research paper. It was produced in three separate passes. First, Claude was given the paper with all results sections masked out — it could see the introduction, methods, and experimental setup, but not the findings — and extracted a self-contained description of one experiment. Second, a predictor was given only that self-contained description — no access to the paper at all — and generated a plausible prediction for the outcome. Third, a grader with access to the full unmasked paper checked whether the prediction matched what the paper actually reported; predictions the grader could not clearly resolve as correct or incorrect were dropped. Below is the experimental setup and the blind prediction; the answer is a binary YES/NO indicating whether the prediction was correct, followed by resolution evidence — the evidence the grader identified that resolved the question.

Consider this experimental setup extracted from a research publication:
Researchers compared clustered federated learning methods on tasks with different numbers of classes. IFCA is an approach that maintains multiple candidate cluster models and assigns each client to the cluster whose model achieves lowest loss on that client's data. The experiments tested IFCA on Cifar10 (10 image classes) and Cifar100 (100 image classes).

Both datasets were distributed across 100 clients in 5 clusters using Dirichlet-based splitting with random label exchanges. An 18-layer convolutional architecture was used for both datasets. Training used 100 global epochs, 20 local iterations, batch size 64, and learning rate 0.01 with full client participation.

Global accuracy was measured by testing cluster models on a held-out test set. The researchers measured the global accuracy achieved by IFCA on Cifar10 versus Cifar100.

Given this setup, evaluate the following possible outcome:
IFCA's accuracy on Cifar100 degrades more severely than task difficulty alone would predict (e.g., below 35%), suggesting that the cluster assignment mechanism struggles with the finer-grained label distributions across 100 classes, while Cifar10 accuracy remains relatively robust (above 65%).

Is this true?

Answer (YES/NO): NO